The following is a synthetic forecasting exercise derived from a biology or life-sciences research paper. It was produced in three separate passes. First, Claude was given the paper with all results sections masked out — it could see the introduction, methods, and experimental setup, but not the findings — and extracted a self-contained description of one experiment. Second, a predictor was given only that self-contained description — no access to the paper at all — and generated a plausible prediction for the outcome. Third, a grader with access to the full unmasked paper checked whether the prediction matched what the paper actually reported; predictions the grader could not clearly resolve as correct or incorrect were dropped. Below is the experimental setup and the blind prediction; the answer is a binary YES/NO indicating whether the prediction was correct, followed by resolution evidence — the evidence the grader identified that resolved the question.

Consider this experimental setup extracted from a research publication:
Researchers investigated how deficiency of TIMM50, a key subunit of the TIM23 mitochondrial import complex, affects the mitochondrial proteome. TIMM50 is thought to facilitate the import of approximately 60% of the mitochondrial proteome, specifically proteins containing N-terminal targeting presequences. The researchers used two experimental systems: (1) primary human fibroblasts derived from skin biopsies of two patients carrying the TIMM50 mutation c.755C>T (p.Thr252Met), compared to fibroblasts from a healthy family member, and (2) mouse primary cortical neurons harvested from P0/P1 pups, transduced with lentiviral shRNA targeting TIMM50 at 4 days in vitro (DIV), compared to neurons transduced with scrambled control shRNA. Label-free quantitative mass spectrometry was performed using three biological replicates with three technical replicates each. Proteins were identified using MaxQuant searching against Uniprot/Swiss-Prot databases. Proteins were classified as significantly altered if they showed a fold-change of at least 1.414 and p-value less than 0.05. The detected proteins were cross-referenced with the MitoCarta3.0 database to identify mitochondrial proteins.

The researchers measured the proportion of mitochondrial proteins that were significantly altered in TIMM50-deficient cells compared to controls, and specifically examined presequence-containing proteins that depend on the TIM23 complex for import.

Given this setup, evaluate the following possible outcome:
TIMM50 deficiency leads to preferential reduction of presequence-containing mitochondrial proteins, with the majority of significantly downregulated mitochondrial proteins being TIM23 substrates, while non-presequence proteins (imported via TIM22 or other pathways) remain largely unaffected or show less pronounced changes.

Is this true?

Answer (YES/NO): NO